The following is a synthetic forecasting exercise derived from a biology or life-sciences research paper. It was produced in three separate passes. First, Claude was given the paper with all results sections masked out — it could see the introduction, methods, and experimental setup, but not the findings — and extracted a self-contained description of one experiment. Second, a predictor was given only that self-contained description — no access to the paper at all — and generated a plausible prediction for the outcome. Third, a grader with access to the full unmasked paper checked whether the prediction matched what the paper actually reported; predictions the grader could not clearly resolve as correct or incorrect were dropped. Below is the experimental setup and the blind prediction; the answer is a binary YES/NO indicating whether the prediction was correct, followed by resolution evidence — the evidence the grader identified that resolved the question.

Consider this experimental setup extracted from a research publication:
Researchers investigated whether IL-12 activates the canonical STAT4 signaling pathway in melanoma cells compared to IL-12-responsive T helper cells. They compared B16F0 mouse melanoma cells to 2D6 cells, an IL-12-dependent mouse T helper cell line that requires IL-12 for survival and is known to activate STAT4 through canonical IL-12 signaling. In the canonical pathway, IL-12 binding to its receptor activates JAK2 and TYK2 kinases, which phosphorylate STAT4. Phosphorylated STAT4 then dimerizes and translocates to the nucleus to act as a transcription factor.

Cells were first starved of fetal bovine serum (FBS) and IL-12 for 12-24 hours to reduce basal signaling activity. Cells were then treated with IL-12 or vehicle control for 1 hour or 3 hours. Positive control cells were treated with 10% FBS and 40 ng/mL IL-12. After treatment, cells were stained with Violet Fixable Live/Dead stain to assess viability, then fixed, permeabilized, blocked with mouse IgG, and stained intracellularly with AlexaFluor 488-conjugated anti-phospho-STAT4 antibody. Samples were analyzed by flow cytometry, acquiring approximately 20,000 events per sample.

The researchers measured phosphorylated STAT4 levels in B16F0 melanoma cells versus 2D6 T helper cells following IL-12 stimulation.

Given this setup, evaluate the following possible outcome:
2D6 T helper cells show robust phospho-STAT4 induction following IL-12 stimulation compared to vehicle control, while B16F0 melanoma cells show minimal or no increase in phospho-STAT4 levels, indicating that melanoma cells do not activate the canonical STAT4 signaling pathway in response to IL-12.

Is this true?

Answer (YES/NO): YES